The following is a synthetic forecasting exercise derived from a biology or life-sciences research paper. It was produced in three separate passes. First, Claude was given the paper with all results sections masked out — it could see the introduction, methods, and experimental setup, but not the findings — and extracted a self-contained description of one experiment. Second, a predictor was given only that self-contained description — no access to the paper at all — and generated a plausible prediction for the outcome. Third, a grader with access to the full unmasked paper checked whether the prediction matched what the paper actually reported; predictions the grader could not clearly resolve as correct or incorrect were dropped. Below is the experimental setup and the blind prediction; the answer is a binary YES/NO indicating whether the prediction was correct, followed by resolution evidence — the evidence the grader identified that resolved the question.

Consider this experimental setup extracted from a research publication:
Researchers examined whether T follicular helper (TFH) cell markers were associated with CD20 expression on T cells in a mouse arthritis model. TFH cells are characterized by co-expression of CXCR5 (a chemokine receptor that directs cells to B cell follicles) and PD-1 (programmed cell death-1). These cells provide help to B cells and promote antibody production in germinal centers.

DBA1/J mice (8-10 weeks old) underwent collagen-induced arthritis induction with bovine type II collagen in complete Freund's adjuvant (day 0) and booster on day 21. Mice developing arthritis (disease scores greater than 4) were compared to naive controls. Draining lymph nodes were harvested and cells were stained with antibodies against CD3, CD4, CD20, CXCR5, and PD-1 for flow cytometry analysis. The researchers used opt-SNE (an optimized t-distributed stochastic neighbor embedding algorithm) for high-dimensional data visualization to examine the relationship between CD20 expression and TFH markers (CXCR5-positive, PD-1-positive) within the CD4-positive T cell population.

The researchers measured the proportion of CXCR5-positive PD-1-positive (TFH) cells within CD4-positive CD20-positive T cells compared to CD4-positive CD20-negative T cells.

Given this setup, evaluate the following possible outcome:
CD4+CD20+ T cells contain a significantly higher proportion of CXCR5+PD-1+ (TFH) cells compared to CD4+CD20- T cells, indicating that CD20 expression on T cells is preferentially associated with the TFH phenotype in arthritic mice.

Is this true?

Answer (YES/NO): YES